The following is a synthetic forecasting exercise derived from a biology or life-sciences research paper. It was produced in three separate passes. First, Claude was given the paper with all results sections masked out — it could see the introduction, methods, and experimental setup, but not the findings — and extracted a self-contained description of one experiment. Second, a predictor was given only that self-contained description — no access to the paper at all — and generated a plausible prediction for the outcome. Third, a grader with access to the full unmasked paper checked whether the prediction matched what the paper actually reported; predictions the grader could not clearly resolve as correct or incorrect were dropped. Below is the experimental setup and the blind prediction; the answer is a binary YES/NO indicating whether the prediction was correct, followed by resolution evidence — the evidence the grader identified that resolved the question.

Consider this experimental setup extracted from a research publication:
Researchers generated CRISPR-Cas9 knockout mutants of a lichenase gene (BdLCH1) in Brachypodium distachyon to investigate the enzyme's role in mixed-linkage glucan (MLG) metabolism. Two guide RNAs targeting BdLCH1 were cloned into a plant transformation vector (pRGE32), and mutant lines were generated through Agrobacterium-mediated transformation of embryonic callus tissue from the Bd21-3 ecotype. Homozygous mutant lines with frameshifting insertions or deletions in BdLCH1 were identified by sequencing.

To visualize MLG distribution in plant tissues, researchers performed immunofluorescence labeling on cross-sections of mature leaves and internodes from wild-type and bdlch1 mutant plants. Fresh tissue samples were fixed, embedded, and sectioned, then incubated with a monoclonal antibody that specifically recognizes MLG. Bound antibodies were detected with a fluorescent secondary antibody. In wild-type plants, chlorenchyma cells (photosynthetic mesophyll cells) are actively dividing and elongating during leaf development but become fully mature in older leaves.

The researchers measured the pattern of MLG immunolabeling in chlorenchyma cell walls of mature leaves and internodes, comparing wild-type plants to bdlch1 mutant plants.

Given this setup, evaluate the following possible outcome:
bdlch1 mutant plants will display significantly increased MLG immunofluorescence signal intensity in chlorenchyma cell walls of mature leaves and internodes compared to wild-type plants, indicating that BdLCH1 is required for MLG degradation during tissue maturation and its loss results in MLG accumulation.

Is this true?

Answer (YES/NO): YES